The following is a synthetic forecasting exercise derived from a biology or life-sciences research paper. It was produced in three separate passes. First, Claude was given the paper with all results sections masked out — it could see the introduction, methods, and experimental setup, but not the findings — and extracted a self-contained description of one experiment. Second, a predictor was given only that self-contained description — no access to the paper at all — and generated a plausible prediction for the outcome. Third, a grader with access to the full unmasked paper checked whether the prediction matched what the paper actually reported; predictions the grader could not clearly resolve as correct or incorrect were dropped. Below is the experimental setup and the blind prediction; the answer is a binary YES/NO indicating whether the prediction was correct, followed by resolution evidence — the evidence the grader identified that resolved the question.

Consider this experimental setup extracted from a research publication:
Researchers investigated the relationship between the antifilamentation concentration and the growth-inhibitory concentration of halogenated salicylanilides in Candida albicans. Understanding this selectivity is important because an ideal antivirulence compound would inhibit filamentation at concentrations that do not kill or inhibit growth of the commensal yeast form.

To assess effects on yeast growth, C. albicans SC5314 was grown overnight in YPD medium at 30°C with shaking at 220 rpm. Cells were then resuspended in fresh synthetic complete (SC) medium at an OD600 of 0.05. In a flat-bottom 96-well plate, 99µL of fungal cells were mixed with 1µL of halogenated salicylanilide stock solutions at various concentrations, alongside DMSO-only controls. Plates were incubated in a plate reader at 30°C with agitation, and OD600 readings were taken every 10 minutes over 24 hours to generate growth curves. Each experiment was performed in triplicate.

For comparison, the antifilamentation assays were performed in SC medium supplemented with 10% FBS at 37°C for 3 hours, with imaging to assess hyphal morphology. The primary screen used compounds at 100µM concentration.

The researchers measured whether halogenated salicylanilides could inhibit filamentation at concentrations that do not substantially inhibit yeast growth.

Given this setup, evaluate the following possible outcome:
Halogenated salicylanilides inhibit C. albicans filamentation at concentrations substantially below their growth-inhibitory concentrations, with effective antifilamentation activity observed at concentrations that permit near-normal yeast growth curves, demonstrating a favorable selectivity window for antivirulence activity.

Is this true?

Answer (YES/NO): YES